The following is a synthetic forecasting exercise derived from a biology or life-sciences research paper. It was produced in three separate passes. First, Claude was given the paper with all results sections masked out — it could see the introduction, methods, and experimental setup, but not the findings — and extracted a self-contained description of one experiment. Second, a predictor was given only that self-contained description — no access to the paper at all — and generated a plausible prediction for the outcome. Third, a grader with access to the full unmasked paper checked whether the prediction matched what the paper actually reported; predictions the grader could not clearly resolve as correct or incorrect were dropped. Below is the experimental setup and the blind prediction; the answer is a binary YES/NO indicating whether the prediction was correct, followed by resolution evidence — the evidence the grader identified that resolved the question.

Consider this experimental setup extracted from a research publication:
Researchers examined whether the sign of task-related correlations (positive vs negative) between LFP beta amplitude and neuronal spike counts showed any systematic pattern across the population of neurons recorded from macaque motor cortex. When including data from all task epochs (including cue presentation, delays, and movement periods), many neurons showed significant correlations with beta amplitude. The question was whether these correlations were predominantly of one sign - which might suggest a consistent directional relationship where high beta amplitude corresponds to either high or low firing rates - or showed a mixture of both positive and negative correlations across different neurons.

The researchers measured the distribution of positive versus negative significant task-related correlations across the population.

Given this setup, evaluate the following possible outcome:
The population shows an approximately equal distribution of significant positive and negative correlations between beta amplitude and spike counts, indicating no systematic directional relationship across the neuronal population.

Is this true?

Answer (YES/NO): NO